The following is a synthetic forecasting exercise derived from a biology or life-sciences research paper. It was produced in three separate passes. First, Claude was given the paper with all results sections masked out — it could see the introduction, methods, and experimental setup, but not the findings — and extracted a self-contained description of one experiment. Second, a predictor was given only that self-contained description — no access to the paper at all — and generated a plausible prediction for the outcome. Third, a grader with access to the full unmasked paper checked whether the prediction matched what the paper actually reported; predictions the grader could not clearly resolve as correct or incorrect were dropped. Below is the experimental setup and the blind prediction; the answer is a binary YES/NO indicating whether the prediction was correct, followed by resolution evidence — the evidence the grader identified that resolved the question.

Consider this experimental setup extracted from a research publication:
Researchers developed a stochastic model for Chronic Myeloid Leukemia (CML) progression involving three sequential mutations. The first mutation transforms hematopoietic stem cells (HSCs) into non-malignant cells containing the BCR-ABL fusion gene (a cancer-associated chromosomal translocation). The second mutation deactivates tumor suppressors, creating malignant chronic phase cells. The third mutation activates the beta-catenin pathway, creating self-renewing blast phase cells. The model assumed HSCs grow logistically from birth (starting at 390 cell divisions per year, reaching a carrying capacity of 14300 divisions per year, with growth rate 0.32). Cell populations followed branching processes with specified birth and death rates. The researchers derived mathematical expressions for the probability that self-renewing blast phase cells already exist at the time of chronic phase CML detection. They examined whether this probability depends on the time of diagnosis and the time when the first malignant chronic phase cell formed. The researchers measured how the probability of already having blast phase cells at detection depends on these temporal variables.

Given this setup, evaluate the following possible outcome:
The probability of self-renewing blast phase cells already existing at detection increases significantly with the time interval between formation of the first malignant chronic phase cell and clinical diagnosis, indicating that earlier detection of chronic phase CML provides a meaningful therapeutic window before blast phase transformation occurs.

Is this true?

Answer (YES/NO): NO